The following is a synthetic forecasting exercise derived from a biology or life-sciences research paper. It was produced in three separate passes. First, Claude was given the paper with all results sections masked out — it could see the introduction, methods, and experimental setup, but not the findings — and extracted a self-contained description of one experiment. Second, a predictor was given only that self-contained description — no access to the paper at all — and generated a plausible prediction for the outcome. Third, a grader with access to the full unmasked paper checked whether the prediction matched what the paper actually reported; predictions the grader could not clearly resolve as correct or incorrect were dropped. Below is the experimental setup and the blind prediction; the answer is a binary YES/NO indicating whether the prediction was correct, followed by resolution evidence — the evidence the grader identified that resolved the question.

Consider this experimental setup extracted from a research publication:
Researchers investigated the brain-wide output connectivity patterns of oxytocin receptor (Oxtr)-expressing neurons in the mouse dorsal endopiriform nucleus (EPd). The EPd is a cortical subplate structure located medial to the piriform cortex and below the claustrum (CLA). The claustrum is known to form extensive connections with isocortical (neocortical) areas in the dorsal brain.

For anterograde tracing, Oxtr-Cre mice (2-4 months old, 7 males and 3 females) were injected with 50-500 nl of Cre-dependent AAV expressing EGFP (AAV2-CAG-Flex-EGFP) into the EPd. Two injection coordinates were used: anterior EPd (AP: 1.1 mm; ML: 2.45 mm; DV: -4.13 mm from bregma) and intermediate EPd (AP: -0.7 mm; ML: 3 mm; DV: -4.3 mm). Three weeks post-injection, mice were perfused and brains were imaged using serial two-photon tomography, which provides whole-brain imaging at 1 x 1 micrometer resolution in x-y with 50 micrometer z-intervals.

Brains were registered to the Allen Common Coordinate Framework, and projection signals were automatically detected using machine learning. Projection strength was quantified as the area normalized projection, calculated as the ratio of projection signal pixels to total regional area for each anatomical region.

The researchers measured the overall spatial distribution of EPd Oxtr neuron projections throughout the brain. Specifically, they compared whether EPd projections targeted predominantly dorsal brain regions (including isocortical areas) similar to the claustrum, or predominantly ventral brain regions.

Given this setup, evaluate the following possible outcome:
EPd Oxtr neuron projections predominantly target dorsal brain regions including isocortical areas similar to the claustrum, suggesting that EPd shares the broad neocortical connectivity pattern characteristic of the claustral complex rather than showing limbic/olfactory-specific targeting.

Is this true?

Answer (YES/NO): NO